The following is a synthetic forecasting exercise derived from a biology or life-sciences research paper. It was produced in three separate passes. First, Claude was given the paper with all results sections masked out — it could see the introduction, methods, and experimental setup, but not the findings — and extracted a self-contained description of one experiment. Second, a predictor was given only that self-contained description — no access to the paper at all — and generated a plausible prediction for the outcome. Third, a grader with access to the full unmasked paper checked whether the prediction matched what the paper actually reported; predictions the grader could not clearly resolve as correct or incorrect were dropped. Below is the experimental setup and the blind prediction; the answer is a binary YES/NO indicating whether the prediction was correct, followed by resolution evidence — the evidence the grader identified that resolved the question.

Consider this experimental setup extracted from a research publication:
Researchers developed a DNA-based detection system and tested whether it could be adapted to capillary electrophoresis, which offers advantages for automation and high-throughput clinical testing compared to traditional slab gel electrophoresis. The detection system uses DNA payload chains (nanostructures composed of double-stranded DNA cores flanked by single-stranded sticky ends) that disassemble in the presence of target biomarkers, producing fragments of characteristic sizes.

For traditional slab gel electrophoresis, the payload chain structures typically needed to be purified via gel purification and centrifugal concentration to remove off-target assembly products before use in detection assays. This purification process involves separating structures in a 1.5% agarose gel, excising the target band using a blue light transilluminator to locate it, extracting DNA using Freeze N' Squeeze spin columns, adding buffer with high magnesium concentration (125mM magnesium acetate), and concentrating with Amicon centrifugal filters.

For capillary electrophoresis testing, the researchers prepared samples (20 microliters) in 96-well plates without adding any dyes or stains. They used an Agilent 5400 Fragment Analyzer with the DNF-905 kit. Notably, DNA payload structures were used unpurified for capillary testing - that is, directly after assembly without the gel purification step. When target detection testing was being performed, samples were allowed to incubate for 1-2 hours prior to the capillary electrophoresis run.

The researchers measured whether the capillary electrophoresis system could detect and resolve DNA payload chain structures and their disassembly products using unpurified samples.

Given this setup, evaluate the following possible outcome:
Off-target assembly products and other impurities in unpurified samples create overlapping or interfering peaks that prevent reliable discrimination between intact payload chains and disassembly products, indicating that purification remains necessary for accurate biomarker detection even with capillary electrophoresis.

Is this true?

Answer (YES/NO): NO